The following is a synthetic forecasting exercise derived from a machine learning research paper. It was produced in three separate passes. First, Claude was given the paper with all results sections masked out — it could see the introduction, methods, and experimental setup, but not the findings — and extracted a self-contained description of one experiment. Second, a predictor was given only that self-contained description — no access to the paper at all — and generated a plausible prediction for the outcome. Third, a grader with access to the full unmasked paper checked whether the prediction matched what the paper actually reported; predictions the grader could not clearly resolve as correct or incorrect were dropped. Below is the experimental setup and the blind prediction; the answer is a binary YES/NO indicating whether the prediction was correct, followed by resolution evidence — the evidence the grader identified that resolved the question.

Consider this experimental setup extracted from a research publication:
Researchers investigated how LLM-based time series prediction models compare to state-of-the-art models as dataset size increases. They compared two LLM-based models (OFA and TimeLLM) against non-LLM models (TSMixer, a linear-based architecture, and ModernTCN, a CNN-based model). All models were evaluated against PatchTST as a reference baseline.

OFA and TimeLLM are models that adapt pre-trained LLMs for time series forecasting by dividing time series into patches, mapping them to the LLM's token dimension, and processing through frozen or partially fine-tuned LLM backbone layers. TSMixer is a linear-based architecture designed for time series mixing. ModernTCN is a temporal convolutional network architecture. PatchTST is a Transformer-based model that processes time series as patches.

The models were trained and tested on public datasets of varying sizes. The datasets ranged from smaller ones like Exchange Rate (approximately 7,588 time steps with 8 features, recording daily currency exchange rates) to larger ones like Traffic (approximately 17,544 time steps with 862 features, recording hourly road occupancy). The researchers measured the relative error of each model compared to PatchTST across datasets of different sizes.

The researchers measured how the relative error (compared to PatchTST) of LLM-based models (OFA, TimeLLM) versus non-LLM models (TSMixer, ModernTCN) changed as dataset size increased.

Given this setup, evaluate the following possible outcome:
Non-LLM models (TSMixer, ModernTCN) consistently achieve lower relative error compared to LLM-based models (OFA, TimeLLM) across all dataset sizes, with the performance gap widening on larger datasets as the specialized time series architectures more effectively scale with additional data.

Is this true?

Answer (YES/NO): NO